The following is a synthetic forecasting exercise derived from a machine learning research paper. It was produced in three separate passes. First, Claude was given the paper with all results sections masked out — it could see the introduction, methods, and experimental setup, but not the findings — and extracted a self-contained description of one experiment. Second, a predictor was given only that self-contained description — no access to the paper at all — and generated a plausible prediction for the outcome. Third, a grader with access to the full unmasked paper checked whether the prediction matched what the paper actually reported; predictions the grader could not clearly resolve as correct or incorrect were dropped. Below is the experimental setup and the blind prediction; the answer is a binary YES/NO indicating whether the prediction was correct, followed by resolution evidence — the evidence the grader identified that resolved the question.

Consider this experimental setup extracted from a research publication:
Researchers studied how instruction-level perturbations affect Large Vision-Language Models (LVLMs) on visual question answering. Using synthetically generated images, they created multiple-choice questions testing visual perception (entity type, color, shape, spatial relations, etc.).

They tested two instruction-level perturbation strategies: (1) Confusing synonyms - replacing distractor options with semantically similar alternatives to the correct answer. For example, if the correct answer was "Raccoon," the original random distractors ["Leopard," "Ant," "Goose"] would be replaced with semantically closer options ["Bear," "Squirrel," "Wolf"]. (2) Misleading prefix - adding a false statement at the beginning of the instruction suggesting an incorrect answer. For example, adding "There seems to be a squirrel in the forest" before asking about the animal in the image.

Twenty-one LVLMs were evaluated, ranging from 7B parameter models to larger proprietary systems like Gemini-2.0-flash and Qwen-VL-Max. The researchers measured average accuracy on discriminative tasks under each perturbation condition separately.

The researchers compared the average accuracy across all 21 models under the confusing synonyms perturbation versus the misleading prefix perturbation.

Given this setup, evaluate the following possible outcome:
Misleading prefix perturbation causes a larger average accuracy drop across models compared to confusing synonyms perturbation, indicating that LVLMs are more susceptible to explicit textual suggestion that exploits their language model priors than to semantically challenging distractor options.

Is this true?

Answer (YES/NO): YES